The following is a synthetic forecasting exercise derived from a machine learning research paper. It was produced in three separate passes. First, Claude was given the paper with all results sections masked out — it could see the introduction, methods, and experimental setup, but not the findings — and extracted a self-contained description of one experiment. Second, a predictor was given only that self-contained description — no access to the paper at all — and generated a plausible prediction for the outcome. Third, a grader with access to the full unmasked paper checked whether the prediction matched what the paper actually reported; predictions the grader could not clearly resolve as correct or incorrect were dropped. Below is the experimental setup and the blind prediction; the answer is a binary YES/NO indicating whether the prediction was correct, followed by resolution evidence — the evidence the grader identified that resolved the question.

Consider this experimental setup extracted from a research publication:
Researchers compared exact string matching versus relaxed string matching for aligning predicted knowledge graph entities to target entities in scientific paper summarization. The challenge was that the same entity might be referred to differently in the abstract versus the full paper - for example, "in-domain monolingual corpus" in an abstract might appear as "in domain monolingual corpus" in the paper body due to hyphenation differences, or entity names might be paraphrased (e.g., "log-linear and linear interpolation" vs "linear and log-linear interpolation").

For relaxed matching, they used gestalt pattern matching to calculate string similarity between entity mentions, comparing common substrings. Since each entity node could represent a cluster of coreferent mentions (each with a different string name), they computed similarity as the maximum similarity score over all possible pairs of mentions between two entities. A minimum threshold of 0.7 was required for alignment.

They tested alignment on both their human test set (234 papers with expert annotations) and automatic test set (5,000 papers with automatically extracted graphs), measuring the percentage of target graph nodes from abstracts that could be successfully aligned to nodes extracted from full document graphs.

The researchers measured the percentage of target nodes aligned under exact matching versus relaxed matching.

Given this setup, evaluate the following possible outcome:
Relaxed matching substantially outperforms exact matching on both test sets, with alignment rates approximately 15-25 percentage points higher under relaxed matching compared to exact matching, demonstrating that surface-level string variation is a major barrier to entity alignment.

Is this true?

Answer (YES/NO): YES